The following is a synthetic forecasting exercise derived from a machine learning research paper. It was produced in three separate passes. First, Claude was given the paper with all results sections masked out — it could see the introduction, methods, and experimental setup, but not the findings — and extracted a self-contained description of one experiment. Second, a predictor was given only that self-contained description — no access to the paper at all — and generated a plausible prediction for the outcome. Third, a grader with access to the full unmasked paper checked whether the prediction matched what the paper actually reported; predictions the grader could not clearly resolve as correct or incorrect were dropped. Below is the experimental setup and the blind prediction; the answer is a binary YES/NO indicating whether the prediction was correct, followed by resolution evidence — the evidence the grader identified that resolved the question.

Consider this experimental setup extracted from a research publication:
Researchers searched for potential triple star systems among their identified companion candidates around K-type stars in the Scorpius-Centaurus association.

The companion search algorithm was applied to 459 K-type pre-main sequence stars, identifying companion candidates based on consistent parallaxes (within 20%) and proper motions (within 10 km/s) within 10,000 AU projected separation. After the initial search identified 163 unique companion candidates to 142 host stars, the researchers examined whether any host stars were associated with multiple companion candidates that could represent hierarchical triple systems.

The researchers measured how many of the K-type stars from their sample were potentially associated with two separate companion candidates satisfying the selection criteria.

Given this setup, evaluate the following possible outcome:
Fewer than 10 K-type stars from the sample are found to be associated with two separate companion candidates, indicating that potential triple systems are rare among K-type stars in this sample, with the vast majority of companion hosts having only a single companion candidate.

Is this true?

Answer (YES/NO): NO